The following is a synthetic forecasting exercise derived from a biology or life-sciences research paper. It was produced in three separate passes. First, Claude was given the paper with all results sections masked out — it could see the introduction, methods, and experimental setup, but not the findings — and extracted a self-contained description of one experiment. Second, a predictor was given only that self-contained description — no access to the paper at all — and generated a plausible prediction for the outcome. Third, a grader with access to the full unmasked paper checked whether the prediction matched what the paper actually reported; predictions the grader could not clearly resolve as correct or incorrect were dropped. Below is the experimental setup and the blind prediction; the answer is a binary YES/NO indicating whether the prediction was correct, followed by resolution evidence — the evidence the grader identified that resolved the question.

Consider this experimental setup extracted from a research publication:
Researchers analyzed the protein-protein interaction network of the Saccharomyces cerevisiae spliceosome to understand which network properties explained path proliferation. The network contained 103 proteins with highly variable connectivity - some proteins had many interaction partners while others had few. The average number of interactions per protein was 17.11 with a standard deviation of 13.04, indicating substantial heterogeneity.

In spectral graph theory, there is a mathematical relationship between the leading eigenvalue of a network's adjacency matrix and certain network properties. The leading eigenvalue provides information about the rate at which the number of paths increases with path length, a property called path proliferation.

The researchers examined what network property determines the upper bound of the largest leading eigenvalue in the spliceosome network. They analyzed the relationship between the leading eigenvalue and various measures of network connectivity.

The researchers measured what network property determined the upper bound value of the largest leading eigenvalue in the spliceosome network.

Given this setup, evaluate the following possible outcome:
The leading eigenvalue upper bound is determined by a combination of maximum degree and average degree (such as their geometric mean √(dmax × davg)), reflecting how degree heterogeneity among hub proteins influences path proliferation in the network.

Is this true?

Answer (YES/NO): NO